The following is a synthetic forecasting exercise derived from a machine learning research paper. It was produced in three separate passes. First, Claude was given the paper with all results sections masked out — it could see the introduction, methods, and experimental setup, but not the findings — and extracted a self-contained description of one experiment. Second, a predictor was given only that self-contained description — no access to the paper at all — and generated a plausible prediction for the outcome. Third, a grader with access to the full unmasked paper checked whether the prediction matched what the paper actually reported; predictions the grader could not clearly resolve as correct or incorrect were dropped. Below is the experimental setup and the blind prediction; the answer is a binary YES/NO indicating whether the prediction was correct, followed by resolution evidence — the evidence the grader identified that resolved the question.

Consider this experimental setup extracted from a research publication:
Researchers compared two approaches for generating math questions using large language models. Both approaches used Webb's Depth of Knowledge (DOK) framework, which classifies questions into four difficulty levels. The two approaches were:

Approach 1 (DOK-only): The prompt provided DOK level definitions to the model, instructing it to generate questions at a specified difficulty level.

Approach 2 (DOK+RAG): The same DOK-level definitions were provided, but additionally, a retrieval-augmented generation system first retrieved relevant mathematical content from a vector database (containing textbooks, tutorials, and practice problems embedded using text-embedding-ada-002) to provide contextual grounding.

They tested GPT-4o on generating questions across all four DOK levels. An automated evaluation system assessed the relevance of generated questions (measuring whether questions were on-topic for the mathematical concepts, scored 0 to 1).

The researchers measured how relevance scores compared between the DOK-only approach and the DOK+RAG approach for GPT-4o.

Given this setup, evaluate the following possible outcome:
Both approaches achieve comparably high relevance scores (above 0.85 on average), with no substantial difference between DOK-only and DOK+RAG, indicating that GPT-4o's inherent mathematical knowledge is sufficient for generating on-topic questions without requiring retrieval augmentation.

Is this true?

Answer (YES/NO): NO